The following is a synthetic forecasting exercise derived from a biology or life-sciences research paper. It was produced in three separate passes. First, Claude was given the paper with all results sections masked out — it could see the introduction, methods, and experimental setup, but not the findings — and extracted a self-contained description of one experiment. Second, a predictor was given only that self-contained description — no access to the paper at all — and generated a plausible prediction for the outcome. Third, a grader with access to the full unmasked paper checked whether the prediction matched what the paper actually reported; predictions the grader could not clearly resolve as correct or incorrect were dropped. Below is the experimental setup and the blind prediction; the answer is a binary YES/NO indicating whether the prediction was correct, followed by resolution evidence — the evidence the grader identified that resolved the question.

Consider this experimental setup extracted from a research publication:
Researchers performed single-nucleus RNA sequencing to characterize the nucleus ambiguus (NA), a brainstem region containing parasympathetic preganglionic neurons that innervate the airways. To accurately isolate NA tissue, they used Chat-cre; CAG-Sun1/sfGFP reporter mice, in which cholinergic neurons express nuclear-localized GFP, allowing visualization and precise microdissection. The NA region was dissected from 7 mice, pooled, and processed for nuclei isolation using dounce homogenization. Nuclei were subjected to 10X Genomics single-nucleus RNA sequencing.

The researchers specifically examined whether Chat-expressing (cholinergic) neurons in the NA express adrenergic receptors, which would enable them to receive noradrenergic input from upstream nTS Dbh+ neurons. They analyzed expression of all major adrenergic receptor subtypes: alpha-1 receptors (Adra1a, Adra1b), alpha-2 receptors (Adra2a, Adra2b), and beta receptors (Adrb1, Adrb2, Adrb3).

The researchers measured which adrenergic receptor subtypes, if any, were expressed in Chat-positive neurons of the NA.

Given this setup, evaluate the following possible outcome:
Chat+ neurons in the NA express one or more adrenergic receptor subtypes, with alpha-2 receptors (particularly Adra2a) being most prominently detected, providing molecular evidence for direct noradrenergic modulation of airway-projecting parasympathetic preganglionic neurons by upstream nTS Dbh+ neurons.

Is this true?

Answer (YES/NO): NO